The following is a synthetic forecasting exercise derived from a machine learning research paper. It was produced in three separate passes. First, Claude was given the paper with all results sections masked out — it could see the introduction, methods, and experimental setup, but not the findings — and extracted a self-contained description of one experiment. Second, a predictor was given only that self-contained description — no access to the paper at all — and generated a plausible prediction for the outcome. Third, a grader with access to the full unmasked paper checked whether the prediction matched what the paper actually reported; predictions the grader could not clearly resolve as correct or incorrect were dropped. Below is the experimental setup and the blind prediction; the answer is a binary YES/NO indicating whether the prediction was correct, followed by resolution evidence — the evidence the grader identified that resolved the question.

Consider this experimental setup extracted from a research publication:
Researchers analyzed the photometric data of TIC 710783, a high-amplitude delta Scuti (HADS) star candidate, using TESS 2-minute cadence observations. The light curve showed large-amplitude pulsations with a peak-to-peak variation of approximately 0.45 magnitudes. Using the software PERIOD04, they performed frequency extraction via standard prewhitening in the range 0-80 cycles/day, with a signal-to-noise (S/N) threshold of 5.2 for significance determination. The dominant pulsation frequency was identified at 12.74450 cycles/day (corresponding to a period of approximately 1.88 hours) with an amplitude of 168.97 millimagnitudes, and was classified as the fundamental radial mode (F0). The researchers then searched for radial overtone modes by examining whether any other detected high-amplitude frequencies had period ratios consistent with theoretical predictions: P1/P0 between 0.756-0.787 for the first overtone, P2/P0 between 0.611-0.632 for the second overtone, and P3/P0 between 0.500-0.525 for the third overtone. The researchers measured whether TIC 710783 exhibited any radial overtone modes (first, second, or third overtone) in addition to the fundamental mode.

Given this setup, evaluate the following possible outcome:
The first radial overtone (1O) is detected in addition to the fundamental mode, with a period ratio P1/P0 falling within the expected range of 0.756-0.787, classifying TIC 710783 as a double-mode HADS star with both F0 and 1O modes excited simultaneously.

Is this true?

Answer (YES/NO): NO